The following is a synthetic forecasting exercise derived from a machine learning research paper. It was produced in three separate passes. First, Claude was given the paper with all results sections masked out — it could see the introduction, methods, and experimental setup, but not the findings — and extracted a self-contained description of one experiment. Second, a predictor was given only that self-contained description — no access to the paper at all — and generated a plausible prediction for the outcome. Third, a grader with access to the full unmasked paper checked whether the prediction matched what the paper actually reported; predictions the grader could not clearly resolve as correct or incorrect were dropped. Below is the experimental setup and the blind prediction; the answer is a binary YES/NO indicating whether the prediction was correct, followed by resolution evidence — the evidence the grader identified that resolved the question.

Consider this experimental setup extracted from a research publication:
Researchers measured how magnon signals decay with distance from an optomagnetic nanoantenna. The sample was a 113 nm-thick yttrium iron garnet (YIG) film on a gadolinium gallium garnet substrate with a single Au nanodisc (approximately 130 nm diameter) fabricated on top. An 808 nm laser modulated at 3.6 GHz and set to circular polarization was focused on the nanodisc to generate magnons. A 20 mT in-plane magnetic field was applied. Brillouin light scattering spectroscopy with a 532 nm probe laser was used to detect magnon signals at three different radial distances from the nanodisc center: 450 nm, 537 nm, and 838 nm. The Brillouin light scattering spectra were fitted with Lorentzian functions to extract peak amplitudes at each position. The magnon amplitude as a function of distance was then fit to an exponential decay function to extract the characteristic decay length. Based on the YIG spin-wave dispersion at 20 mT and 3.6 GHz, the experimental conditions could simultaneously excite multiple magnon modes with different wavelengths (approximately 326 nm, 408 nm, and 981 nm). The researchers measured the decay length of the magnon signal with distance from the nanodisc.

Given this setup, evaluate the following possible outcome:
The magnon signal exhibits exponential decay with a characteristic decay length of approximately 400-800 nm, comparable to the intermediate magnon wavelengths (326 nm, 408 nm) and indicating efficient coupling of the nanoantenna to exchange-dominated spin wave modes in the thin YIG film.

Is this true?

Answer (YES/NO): YES